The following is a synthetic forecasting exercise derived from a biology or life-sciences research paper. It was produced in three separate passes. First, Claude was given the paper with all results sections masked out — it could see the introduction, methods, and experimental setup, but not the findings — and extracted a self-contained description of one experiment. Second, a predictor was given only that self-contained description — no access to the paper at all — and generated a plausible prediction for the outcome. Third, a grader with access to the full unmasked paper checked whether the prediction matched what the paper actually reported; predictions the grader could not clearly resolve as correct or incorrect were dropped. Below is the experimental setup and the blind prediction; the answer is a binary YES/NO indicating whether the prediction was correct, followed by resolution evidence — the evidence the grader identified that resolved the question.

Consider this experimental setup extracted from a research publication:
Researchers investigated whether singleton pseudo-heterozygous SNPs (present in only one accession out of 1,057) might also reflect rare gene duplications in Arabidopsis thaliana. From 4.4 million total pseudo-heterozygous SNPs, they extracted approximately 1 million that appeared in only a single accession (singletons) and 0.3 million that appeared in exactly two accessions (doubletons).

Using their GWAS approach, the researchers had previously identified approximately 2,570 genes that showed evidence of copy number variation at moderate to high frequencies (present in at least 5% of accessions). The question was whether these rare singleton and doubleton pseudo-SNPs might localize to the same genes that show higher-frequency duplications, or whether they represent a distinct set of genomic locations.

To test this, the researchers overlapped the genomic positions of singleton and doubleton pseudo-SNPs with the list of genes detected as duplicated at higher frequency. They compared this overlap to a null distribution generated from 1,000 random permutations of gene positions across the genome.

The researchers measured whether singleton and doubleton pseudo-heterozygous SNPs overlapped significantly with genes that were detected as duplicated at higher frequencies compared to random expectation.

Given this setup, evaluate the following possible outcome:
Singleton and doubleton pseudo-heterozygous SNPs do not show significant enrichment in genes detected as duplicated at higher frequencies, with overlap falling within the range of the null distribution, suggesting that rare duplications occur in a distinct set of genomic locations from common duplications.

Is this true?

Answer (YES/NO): NO